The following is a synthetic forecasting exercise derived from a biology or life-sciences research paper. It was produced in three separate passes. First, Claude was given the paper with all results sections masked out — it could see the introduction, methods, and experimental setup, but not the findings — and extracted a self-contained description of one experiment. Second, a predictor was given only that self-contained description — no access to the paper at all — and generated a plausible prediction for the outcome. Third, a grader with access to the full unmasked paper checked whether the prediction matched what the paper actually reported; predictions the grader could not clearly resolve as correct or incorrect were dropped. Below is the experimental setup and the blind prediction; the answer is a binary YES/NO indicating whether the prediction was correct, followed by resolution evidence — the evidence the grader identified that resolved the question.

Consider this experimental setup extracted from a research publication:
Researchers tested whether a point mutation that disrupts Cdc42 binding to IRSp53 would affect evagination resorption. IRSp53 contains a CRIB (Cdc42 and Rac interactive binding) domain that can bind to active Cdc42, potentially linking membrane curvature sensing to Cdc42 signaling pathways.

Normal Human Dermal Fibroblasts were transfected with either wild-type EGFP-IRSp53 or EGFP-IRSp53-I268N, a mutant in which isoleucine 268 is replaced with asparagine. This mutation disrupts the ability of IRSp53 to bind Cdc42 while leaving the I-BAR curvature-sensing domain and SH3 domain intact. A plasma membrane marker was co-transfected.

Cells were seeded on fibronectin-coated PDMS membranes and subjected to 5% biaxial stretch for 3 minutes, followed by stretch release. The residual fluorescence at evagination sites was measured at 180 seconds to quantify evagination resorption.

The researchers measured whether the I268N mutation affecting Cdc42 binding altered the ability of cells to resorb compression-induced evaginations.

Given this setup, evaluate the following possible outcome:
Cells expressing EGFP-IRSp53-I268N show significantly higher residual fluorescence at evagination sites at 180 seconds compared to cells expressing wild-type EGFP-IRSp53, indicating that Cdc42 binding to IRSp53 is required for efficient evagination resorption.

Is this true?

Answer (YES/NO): NO